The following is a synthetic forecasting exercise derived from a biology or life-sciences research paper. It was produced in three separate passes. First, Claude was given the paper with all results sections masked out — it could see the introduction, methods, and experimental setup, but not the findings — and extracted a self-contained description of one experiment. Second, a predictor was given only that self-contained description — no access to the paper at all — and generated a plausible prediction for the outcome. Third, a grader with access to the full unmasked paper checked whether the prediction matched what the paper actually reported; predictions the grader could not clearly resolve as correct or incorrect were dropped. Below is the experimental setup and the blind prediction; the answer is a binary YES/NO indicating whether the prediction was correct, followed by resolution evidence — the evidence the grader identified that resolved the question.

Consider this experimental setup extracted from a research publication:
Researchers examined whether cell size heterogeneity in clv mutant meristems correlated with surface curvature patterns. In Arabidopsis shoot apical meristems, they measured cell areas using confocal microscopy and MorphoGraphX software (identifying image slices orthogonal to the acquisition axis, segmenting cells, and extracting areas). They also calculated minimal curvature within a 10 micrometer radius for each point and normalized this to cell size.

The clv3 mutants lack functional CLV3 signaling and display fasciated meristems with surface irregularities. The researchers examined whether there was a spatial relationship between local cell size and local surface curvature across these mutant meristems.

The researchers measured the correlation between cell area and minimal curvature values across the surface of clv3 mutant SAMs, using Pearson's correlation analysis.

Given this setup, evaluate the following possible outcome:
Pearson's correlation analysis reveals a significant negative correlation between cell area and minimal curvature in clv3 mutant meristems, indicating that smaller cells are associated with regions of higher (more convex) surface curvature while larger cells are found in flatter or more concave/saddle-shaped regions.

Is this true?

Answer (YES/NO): NO